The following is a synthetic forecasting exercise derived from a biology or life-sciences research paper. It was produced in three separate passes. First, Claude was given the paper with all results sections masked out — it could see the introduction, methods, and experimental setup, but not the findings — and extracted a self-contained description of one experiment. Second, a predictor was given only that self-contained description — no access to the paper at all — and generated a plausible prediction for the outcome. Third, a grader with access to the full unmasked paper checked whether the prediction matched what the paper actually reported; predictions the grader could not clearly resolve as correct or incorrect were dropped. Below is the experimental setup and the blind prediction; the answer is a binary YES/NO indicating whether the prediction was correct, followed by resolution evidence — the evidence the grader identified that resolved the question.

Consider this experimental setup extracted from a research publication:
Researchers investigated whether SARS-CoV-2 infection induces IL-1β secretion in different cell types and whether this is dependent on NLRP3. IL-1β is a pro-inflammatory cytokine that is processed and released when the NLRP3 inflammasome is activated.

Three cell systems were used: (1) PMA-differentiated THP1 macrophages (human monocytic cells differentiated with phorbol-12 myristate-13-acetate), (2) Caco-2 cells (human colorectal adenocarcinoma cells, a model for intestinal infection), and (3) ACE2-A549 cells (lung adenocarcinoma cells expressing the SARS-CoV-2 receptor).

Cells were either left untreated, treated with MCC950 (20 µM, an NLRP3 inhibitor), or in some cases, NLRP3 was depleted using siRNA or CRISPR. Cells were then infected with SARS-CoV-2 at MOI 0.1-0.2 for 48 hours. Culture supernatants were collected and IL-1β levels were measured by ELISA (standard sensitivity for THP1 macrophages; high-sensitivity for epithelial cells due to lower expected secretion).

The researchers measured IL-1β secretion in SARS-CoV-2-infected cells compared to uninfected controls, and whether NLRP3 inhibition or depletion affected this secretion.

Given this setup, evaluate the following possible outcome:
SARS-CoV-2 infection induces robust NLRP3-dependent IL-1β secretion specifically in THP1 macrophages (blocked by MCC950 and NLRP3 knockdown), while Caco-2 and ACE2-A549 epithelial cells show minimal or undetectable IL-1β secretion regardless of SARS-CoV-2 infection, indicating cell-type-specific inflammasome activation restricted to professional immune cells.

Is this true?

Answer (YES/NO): NO